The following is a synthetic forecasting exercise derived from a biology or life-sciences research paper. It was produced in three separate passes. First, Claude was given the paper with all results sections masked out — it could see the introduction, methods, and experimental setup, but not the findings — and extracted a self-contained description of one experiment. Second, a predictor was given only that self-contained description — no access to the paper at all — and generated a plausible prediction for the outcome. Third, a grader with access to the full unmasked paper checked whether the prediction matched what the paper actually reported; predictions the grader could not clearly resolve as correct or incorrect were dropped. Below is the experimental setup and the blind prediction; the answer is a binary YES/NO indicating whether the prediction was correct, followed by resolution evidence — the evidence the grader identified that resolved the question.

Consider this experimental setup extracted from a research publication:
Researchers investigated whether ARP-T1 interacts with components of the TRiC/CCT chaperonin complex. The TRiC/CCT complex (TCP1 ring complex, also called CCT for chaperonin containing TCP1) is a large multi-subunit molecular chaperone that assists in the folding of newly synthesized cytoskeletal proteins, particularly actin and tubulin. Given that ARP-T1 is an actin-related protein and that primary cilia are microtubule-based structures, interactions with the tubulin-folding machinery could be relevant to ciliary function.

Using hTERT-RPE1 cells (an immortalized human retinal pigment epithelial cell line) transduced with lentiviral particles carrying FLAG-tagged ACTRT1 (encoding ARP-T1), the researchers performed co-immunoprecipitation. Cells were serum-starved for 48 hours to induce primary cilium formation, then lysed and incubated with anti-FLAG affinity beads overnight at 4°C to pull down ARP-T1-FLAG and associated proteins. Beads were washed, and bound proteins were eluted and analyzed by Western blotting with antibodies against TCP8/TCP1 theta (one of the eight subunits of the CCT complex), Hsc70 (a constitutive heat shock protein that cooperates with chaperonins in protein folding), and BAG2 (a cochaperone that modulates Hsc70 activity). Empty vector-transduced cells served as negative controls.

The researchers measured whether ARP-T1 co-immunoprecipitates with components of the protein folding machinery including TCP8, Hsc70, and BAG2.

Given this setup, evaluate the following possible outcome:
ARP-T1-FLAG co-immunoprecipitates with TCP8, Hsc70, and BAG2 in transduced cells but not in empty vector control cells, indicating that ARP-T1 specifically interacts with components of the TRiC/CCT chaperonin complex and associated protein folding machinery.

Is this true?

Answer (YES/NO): YES